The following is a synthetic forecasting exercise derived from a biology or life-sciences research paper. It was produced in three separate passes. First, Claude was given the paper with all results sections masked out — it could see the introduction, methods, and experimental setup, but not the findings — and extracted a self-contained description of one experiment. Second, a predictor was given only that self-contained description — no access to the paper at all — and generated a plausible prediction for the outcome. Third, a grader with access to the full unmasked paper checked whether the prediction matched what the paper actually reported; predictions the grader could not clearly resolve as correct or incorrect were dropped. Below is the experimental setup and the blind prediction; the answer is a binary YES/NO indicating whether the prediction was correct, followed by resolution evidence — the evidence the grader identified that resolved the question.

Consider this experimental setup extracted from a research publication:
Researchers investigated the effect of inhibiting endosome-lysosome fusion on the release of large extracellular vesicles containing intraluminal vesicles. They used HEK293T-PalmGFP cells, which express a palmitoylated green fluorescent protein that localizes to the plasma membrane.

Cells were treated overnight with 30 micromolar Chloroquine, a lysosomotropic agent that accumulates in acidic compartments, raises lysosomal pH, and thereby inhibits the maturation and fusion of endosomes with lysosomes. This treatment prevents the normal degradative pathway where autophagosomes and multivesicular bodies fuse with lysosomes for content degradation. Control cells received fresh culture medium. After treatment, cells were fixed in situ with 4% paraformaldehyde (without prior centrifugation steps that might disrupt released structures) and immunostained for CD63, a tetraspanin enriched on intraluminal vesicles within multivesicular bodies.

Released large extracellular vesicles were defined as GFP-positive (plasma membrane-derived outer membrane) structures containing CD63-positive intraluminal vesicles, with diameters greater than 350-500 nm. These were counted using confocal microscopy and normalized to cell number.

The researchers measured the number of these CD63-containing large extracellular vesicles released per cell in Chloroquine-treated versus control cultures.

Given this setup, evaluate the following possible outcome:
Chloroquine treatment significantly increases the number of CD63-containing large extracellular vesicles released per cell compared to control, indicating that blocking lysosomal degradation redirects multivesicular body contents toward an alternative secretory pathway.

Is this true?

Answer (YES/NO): YES